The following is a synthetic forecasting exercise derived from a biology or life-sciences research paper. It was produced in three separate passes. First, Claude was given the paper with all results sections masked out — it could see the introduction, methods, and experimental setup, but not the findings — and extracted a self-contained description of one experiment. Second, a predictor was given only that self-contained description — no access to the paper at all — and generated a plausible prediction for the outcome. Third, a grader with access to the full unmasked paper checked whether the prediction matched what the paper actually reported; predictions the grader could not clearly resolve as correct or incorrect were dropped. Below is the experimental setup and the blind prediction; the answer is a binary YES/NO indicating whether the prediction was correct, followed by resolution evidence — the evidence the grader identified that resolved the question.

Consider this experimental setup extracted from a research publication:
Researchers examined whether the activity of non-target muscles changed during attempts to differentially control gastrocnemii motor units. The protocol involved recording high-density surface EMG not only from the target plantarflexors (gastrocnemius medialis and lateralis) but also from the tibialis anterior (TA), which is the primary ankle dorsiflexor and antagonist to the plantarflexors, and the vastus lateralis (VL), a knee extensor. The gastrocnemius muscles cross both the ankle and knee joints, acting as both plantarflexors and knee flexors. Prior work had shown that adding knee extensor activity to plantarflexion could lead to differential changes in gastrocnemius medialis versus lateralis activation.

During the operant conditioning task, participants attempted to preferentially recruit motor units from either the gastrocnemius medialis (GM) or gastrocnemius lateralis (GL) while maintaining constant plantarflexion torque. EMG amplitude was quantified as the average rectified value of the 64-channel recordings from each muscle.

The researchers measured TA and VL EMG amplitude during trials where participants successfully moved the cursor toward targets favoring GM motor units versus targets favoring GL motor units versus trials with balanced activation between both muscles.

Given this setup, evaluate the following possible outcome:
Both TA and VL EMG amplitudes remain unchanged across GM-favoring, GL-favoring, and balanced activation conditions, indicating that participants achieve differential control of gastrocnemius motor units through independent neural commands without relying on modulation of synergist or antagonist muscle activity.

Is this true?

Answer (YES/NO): YES